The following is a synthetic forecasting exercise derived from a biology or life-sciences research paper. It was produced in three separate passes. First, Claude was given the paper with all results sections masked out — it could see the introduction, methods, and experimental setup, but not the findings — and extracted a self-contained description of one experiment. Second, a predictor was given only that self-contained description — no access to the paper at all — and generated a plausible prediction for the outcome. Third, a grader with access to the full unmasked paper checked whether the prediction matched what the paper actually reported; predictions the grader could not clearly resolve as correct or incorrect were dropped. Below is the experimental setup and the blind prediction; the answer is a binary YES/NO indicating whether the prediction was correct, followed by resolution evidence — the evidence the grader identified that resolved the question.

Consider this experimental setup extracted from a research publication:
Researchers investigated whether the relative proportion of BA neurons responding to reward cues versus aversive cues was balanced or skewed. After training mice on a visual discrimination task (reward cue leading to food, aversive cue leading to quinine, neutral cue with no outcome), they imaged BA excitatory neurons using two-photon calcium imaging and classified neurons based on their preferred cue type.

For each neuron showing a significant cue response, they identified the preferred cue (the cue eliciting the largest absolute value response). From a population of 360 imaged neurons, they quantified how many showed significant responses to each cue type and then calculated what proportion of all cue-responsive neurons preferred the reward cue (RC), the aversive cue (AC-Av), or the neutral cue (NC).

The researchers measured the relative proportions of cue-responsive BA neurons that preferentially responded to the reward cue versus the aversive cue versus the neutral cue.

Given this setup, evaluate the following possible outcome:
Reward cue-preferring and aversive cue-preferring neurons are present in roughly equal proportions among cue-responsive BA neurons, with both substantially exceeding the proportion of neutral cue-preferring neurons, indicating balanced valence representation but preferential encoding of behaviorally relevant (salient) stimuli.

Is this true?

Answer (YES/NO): NO